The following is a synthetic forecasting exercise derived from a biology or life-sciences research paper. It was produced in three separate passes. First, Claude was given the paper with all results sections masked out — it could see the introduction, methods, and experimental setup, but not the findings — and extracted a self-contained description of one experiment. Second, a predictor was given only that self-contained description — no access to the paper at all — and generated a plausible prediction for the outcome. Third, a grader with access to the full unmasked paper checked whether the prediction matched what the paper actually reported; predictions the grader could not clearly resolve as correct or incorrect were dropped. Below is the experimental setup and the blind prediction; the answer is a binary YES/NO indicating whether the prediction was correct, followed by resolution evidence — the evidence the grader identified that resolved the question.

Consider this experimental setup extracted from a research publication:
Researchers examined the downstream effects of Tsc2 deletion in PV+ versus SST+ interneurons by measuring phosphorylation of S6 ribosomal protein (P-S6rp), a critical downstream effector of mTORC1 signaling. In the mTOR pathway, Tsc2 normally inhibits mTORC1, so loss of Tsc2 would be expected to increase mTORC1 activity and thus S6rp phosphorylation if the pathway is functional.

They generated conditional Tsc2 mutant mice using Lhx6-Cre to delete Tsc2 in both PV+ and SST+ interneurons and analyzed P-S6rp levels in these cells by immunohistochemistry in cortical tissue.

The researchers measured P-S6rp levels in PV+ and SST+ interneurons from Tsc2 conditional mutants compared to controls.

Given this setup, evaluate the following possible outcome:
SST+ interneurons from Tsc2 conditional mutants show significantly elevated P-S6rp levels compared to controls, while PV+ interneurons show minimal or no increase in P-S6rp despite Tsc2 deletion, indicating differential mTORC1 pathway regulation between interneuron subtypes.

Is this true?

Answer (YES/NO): NO